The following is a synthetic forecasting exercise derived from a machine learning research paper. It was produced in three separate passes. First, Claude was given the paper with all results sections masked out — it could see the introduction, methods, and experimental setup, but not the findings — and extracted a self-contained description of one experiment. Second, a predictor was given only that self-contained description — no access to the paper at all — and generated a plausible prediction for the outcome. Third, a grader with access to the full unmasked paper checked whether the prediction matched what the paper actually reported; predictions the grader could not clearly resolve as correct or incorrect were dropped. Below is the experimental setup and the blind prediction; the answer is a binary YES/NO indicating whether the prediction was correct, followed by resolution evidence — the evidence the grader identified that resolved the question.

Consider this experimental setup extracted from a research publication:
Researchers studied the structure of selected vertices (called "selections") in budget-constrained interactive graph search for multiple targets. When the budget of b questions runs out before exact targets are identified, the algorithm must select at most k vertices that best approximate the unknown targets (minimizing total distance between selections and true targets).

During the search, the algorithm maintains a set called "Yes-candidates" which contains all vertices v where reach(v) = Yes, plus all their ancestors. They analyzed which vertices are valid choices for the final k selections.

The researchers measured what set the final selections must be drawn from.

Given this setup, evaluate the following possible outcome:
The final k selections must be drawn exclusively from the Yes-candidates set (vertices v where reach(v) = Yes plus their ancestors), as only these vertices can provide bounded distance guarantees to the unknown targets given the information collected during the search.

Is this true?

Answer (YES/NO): YES